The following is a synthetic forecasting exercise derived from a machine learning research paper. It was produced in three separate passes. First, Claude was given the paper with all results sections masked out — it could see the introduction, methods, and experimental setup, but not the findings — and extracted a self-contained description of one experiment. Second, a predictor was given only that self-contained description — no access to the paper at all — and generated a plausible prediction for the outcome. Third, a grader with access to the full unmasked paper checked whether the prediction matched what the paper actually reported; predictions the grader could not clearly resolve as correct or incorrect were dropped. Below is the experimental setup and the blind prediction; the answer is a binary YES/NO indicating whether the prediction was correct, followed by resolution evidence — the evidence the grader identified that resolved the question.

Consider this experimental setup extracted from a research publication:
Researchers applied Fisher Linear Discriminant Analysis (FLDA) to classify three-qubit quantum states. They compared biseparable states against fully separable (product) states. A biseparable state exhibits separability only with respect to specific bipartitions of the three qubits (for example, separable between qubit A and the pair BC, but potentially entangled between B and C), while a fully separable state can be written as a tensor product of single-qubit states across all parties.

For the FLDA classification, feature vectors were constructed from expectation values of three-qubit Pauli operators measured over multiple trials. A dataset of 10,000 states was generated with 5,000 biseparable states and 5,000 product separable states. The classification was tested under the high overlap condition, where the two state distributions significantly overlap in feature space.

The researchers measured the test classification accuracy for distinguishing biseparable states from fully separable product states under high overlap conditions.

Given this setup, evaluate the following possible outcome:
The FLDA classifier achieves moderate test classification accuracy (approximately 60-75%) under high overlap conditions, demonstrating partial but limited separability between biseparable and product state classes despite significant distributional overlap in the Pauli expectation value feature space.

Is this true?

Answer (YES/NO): NO